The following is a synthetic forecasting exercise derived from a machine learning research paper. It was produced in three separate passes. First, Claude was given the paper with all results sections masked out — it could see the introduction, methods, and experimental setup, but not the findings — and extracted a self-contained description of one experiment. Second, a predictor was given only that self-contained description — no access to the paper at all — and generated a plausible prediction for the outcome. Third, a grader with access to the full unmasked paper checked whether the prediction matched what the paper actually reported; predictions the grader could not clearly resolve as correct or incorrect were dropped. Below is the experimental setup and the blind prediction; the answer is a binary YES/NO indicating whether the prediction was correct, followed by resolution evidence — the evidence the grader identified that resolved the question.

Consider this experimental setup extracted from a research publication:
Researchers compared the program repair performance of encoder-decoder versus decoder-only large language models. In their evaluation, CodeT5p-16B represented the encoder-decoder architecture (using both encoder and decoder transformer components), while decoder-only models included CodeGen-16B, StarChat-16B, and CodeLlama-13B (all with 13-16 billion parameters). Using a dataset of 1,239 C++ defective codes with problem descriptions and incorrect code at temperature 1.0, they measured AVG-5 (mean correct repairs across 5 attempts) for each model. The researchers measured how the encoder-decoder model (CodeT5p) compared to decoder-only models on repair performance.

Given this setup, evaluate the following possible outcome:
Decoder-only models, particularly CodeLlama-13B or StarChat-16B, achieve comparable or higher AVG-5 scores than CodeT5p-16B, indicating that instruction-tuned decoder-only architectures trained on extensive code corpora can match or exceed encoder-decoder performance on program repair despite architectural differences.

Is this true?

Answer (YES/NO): YES